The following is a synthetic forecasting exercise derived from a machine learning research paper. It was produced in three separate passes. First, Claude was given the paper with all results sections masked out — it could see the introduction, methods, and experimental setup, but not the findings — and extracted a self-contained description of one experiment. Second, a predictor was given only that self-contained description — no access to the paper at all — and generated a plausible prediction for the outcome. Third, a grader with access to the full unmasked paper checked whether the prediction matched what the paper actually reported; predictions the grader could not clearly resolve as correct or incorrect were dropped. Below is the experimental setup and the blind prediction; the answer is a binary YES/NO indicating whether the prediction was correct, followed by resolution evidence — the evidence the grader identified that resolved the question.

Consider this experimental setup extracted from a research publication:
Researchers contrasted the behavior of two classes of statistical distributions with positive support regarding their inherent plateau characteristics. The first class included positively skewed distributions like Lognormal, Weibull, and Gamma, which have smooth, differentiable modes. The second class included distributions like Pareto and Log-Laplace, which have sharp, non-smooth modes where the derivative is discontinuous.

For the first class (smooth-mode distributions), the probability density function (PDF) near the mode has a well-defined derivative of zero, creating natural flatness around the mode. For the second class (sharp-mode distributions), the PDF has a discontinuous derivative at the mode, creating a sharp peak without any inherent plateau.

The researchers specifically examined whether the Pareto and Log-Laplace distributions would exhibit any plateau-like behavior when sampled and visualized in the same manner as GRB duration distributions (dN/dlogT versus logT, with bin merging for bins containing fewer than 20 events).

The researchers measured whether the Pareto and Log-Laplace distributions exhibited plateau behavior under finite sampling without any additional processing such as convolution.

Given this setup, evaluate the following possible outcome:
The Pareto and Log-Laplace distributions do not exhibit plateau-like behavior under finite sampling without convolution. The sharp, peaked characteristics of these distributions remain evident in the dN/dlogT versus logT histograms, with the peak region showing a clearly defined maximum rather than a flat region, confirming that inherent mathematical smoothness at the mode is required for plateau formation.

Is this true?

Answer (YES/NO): YES